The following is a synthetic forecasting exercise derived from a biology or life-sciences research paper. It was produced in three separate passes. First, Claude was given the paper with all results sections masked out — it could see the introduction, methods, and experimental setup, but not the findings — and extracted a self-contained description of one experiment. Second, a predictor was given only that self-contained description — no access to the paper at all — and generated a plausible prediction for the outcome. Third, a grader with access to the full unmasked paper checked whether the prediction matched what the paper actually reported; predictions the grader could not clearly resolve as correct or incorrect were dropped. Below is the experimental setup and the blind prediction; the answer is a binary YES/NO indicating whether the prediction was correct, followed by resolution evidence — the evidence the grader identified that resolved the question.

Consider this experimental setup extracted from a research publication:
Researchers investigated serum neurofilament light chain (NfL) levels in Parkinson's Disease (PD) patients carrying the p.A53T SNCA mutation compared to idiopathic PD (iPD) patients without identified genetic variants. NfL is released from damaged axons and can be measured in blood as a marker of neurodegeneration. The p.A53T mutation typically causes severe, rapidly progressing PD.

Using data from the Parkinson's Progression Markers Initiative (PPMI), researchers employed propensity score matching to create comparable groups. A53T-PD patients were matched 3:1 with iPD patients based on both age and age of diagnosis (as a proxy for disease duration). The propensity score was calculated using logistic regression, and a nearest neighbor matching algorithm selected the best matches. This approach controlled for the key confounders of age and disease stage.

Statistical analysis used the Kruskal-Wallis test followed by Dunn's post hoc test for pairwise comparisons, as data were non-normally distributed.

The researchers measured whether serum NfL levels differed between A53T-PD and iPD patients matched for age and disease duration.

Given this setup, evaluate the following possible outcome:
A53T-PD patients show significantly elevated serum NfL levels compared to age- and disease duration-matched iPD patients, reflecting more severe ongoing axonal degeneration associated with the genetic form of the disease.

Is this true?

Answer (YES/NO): NO